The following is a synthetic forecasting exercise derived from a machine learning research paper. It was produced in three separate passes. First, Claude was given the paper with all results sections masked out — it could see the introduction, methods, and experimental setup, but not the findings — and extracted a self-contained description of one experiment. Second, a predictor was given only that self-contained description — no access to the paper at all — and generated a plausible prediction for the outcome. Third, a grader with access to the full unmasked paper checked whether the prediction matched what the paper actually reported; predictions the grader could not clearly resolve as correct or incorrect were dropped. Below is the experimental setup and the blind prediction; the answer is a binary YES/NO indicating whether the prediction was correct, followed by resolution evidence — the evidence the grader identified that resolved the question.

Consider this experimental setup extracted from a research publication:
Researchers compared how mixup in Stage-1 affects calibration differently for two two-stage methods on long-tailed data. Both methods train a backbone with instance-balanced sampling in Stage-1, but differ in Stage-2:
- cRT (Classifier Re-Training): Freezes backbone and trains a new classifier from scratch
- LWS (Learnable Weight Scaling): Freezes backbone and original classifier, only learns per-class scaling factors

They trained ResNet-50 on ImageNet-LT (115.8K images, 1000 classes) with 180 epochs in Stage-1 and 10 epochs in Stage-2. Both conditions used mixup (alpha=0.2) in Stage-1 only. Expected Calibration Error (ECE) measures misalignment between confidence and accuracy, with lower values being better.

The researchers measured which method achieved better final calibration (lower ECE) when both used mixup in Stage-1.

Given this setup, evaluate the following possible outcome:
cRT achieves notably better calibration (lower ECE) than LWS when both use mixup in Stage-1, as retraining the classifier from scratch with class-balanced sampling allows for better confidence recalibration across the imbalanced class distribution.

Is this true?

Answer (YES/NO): NO